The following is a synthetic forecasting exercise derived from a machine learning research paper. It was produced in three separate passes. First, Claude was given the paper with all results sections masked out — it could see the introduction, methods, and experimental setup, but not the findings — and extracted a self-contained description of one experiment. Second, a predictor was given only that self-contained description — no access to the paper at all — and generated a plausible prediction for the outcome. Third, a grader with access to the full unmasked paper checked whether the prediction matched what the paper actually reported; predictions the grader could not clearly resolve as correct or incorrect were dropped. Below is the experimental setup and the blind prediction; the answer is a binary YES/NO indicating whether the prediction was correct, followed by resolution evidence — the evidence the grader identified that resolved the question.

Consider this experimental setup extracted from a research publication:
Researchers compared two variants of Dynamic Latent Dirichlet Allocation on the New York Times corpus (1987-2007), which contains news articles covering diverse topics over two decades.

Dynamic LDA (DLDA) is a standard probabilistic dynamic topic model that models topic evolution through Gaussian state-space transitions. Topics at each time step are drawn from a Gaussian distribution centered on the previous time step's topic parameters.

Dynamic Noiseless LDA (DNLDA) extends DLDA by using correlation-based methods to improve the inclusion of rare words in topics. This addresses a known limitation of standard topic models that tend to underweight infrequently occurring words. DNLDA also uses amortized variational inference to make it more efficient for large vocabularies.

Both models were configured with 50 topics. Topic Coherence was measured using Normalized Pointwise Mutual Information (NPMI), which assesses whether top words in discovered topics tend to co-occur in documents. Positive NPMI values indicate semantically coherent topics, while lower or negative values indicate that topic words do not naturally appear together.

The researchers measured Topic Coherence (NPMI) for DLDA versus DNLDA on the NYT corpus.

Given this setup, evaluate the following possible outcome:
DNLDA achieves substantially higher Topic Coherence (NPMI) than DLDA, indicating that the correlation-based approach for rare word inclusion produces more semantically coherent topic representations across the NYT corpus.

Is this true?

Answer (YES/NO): NO